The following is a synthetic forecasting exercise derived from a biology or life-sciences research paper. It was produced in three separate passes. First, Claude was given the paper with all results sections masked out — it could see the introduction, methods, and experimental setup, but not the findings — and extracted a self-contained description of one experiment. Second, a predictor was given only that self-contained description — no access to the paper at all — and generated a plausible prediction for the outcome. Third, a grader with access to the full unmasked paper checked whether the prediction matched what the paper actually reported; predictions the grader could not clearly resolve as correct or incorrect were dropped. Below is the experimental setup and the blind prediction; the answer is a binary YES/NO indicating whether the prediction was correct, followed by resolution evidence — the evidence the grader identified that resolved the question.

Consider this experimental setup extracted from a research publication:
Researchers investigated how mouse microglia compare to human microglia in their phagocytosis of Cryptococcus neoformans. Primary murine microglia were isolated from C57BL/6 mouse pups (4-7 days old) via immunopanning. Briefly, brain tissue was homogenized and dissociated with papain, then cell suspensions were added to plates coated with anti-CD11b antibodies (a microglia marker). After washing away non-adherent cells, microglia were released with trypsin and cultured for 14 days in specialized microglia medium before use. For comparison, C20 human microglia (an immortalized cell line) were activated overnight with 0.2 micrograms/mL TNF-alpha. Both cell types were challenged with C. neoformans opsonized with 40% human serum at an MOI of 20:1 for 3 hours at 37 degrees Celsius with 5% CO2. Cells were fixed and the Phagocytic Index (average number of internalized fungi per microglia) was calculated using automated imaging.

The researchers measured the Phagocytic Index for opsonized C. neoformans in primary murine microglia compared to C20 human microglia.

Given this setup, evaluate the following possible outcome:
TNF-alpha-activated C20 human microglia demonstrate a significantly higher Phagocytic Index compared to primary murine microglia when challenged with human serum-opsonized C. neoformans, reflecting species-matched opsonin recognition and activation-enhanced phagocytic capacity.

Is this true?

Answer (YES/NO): NO